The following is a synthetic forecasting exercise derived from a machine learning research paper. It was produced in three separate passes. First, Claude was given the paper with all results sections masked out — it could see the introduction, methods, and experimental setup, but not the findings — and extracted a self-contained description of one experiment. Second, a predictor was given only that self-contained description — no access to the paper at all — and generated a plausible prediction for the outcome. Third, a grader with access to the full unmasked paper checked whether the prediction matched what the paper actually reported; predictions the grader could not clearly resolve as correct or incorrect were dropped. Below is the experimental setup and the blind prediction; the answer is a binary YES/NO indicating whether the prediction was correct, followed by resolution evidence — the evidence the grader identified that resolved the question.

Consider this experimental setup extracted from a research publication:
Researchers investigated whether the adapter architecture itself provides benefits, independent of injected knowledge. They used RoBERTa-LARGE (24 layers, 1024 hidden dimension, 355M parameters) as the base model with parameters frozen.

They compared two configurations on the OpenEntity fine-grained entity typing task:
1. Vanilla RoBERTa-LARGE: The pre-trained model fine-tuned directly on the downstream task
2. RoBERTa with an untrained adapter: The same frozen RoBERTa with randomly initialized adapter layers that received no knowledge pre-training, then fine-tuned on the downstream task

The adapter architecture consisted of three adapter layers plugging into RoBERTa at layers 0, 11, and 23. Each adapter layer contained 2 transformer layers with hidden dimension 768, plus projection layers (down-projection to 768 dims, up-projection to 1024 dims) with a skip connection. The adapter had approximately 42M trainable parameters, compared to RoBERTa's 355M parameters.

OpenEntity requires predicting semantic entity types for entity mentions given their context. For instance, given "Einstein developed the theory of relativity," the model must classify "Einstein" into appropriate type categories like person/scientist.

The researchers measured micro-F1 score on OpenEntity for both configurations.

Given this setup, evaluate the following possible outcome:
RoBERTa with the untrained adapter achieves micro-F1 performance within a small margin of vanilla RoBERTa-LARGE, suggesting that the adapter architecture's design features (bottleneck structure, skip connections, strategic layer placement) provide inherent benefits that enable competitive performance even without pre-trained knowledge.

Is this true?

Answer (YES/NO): NO